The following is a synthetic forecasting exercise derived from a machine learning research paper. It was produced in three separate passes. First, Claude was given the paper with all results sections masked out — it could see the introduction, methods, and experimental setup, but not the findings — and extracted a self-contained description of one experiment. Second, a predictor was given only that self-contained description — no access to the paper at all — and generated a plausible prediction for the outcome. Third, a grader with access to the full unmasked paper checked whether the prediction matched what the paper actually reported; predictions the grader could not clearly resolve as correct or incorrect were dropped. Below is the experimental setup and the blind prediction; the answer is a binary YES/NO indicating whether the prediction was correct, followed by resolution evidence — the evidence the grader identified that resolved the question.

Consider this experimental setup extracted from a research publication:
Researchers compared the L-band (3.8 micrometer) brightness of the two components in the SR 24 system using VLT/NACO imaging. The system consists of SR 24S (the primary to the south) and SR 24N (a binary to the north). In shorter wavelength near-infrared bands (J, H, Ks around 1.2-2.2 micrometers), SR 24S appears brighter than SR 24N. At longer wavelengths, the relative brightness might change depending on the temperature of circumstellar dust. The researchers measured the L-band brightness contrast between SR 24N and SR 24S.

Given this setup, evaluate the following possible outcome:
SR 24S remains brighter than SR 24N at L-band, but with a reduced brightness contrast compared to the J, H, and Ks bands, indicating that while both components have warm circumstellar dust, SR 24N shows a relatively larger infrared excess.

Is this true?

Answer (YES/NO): NO